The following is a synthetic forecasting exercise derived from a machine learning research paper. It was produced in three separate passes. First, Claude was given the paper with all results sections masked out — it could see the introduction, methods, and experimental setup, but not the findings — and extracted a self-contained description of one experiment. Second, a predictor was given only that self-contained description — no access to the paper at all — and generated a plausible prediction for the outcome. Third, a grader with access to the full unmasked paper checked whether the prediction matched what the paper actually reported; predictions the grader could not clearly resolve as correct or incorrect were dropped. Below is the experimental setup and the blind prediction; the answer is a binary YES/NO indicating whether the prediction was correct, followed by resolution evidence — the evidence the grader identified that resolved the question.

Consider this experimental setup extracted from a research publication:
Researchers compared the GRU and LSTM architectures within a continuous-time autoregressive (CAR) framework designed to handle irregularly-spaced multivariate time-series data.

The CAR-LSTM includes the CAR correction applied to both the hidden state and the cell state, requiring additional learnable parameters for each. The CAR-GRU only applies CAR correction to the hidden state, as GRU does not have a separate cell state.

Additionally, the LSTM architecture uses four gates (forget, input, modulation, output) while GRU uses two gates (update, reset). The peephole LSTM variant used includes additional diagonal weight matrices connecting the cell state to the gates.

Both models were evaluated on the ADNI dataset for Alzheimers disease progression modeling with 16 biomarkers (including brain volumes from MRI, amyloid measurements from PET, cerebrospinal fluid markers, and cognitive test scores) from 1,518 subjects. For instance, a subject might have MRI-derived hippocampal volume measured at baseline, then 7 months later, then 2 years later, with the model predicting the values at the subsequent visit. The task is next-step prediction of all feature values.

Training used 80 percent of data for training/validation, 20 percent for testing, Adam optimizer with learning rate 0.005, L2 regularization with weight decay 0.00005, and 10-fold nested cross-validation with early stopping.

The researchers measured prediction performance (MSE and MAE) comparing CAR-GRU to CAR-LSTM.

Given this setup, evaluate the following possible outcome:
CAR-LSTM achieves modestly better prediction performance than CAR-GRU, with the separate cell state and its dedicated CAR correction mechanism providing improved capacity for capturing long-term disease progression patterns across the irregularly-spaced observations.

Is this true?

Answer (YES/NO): NO